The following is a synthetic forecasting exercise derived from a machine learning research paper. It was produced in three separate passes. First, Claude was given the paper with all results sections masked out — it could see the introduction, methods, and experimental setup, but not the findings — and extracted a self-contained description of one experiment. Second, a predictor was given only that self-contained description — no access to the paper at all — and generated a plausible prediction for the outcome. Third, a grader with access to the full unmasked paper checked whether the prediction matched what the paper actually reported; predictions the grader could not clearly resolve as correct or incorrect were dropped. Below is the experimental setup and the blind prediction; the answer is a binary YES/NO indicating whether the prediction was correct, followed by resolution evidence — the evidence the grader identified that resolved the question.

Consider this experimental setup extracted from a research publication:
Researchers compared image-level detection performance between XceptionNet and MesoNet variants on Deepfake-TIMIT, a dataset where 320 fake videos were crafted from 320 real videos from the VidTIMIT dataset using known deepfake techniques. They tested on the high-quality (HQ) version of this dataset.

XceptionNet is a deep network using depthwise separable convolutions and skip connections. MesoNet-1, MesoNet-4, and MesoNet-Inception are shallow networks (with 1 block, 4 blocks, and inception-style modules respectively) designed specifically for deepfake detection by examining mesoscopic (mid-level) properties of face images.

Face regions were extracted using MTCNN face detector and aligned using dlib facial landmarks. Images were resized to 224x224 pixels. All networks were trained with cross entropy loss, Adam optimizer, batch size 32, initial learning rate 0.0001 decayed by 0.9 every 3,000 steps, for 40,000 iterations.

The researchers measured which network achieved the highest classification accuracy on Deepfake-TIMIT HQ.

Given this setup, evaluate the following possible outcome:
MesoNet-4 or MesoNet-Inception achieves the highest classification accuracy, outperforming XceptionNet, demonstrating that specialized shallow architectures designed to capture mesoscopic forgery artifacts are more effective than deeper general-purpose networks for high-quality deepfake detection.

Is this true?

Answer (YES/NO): NO